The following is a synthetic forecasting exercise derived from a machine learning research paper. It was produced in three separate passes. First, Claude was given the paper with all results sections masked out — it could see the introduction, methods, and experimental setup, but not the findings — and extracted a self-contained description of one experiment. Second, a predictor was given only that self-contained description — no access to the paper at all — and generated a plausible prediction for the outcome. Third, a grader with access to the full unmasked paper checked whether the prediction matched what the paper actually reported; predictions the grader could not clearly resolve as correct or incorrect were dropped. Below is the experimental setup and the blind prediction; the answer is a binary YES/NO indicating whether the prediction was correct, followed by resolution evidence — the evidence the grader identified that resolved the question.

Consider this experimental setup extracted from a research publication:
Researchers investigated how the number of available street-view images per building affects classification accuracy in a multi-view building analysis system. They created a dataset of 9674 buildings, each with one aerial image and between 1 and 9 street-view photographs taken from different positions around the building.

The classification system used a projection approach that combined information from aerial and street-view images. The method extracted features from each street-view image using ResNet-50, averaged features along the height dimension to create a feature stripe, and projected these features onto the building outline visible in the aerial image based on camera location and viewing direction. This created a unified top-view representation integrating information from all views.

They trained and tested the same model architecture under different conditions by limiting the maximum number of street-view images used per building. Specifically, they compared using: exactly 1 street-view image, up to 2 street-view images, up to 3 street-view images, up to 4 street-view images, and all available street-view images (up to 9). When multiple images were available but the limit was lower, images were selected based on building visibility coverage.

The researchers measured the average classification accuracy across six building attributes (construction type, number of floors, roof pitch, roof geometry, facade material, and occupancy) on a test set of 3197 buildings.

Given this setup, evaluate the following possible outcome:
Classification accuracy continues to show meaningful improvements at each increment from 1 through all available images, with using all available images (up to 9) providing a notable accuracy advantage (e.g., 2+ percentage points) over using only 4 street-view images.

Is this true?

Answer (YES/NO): NO